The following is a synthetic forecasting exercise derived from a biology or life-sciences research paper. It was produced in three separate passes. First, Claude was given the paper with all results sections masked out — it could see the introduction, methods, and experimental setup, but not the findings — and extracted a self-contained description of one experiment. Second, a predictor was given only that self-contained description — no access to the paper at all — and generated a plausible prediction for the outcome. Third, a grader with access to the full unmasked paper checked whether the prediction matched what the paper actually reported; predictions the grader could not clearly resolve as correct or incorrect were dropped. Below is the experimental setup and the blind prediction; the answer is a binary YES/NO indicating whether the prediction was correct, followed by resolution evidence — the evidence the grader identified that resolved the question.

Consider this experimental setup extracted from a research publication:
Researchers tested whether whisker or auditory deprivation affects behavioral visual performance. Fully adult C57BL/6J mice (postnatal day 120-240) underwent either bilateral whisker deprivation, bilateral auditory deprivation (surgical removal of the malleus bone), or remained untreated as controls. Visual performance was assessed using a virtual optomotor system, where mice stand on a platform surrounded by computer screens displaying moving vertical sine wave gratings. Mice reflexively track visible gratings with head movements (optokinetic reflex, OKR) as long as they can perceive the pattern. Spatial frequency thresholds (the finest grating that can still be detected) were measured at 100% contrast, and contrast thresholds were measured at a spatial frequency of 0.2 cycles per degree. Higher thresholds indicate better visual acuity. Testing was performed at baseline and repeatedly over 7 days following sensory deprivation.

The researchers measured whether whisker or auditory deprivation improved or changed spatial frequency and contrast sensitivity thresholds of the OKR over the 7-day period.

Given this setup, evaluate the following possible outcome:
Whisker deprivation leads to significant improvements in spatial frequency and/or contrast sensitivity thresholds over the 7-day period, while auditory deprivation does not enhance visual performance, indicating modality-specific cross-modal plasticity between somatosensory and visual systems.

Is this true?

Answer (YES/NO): NO